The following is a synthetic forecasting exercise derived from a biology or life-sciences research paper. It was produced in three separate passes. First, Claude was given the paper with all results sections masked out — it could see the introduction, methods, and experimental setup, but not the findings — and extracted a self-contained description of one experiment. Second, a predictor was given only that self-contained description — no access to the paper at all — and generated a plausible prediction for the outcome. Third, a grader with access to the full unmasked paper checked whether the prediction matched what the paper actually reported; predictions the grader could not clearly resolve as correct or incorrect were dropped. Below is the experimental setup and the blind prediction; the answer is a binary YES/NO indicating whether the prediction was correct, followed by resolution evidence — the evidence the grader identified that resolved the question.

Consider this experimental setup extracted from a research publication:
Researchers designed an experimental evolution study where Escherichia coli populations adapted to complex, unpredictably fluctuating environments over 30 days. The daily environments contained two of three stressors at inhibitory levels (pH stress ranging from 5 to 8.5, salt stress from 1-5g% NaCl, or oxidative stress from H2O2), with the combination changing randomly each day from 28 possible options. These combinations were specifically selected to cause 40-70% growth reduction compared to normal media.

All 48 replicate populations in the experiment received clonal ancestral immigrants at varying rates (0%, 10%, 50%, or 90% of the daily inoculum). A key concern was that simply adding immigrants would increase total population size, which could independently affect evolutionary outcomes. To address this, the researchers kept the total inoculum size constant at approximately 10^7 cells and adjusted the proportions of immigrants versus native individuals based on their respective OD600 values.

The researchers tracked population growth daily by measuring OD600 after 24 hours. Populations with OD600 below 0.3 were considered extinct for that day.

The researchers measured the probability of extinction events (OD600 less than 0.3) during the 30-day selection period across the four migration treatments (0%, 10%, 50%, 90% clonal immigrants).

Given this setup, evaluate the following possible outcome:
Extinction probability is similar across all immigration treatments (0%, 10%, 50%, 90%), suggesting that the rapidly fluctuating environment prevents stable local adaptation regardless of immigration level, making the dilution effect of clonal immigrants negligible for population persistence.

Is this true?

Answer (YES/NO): NO